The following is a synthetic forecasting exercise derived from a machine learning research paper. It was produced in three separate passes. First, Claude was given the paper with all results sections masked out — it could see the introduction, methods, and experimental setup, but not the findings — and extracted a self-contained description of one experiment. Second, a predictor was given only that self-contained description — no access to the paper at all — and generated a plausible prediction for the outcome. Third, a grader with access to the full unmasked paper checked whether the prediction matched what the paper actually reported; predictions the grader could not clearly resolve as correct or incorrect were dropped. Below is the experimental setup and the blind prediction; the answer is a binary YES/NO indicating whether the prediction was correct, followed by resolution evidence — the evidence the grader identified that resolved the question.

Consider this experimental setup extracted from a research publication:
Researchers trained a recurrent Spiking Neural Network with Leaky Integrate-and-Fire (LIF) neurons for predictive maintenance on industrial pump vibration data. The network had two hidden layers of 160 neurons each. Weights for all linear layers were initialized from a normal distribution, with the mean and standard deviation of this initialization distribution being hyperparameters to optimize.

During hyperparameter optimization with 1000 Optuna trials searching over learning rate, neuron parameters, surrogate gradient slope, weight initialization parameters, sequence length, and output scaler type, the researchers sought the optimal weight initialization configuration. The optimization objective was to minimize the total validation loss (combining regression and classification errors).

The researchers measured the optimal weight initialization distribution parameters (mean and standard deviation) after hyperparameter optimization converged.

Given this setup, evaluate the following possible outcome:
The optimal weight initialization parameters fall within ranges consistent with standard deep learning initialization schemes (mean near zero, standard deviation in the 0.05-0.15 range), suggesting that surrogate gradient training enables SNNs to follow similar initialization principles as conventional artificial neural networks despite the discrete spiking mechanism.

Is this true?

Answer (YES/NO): NO